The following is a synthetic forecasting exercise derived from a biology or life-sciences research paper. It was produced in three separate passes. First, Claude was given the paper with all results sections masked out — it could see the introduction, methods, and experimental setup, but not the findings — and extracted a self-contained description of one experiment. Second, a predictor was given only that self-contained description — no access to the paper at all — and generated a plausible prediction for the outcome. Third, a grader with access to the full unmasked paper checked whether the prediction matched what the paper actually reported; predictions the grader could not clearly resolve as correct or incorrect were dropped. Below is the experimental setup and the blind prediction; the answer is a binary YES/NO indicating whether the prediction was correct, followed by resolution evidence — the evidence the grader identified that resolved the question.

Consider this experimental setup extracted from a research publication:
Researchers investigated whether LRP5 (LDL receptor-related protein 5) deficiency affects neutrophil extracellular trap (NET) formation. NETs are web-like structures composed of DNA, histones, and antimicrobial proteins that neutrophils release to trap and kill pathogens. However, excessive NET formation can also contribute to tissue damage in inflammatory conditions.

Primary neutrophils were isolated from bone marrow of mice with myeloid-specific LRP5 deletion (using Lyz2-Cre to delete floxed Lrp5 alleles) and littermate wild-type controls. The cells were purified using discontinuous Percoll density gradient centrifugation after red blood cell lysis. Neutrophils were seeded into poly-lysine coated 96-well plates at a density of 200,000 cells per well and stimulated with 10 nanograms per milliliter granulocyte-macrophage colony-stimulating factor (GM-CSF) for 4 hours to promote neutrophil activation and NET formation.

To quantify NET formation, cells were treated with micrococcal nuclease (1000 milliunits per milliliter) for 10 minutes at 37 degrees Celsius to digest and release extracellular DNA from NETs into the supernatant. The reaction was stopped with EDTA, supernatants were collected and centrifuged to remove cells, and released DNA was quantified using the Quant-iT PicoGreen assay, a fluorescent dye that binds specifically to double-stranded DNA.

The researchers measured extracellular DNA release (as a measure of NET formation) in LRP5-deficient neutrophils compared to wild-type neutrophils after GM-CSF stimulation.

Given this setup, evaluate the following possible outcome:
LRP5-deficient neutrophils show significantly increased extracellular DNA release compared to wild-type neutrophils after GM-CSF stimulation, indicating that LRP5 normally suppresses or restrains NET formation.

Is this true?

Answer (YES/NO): YES